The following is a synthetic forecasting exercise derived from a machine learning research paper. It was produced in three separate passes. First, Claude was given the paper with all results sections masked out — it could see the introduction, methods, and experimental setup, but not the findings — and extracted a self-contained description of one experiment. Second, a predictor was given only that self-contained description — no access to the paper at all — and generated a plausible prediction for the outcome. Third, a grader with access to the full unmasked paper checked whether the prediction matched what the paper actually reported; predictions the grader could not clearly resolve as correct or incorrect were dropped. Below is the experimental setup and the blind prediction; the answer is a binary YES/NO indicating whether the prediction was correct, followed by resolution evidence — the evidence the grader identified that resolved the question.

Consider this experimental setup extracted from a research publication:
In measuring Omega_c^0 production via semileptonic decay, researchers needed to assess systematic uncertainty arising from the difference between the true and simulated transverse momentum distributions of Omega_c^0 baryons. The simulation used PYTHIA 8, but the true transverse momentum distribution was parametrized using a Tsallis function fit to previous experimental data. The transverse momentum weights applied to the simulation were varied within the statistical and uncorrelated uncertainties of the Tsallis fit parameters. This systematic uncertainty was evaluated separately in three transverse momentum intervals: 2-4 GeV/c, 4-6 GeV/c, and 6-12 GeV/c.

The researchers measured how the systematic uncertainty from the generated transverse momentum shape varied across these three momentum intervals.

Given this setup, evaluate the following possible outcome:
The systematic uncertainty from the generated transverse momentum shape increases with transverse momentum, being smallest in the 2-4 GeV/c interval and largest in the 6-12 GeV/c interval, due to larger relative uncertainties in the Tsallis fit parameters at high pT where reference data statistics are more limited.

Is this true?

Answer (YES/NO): NO